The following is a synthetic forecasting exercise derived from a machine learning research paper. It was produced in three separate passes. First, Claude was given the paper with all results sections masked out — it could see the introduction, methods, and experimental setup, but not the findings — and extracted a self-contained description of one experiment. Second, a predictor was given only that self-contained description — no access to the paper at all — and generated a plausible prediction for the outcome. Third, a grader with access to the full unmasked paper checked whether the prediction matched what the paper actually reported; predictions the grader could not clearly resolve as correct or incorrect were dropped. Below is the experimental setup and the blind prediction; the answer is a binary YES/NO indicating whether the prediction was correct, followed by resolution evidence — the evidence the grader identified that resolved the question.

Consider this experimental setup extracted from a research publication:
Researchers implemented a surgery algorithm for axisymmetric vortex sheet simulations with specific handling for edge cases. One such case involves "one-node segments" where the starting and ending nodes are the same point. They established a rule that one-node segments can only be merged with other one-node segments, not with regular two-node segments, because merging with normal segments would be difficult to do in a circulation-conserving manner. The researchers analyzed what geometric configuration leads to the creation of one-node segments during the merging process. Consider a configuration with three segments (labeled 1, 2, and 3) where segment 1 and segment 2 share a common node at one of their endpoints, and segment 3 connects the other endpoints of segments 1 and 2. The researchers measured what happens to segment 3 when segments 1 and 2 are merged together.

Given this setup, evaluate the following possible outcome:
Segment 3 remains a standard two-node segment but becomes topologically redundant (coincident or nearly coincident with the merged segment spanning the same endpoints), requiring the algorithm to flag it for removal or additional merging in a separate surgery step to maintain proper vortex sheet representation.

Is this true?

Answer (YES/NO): NO